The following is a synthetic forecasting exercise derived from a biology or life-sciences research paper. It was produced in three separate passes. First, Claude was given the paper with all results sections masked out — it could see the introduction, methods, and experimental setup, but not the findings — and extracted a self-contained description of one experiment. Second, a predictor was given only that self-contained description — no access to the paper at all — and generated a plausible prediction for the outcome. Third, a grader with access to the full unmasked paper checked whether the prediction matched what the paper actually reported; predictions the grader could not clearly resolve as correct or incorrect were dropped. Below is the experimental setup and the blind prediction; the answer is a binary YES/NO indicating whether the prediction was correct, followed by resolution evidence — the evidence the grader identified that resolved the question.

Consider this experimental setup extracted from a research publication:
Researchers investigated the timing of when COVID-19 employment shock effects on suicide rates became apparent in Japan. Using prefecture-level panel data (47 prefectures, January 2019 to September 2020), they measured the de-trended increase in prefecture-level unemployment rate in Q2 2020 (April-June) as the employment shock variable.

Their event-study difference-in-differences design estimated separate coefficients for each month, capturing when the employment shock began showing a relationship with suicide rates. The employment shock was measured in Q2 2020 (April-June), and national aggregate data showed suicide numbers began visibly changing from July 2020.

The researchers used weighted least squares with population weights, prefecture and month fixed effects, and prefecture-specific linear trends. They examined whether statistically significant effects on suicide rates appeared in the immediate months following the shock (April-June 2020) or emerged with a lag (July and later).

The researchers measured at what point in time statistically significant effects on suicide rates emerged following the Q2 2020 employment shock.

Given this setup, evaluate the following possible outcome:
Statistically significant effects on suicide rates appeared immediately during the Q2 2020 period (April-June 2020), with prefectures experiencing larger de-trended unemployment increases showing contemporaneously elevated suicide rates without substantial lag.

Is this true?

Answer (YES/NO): NO